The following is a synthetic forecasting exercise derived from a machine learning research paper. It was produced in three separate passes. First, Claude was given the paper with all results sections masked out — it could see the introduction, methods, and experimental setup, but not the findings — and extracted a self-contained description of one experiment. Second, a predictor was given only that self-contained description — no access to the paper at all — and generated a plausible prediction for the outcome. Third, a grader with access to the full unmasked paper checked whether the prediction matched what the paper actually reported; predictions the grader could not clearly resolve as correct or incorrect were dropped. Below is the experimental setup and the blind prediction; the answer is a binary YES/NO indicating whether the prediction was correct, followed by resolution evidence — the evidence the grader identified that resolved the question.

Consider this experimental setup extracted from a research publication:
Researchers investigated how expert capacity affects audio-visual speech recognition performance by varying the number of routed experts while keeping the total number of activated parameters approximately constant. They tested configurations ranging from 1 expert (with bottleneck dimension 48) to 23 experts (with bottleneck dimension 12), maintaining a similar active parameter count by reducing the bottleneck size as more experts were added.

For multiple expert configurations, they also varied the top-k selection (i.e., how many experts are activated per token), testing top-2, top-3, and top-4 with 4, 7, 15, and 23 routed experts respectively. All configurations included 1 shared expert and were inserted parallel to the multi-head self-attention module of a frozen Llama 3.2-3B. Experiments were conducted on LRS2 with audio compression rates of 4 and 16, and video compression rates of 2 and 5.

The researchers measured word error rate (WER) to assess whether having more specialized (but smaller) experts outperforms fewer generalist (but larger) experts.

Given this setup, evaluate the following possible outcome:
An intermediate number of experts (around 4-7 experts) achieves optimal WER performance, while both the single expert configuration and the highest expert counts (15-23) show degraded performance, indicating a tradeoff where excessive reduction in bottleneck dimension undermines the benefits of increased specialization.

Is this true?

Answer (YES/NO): NO